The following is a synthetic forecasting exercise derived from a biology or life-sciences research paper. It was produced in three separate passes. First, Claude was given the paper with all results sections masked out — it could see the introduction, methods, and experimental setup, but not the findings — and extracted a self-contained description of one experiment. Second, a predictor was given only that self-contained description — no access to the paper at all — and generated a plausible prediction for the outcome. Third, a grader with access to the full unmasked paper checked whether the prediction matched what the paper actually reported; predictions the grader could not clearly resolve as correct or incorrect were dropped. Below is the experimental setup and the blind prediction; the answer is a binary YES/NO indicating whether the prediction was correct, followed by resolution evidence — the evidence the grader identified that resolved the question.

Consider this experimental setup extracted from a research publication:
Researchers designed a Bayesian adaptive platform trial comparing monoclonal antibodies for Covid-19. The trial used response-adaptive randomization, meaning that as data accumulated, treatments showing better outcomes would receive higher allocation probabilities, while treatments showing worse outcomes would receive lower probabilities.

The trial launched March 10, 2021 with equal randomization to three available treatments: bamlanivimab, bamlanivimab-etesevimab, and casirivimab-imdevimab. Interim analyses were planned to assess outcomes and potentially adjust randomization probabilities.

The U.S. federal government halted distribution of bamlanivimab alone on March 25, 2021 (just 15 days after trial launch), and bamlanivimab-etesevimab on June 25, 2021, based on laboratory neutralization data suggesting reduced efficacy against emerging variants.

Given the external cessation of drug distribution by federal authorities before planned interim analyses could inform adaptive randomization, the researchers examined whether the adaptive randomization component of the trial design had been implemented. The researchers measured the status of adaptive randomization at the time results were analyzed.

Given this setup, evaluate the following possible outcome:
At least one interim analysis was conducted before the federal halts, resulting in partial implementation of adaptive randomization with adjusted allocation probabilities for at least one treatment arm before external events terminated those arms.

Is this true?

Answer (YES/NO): NO